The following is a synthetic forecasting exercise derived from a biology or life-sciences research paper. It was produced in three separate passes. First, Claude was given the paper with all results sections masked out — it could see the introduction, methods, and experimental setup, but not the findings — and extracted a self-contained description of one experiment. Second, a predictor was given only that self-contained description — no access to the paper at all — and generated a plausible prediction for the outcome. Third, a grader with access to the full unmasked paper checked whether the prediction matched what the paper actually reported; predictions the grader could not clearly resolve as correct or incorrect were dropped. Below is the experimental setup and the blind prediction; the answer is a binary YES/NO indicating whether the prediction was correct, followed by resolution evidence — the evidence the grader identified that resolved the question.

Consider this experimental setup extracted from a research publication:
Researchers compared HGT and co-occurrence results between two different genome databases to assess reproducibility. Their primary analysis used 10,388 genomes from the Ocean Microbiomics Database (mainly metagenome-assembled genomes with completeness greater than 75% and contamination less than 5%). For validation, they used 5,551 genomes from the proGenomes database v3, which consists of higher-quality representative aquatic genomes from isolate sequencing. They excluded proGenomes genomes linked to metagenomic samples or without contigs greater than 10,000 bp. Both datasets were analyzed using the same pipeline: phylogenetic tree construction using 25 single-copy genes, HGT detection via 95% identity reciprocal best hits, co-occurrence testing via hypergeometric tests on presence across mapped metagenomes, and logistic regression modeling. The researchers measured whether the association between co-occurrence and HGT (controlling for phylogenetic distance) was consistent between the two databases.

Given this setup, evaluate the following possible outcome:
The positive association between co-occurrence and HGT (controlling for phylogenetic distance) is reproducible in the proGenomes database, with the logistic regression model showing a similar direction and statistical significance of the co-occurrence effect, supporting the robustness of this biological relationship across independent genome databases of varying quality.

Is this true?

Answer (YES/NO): YES